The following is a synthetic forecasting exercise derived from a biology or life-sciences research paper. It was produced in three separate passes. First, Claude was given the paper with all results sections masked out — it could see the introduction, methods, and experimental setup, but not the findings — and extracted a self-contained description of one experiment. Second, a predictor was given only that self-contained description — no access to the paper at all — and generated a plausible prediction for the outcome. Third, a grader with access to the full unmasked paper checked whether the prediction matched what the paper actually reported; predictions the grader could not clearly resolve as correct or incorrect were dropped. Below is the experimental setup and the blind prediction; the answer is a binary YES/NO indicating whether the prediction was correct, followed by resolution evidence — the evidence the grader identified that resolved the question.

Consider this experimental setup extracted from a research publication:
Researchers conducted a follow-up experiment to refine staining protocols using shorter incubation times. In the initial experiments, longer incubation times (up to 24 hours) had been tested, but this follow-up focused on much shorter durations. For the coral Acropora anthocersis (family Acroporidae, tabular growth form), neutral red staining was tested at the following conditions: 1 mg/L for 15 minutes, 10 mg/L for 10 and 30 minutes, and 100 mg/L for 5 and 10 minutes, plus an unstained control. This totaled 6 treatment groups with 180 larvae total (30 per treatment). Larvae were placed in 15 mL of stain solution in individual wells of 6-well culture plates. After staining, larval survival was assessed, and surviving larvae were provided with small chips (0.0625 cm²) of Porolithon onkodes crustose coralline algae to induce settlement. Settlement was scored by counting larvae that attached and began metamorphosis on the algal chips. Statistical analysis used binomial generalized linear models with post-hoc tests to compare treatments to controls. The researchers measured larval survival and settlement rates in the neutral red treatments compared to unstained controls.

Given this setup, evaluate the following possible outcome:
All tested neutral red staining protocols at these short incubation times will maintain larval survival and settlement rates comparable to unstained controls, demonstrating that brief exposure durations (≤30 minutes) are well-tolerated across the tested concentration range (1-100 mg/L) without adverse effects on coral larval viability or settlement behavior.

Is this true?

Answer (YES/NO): YES